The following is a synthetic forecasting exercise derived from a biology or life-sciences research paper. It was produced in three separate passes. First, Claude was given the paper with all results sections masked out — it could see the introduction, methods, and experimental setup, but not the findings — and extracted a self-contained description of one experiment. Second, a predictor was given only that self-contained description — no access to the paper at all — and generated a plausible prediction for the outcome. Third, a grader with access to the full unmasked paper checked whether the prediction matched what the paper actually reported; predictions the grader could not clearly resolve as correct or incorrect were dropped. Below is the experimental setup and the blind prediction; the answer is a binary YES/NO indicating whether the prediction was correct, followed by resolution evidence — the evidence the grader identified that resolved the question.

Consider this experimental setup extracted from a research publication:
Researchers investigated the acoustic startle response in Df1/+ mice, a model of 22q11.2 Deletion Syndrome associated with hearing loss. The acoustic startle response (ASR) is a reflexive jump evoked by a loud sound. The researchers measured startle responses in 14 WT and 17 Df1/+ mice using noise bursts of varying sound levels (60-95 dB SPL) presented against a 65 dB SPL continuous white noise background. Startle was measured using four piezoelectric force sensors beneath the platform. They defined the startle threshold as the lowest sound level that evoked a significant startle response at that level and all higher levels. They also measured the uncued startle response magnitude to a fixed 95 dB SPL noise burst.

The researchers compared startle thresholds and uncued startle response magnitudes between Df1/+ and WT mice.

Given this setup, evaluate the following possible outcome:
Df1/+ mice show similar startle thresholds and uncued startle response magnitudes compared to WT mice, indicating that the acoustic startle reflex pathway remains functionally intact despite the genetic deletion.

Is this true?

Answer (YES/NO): NO